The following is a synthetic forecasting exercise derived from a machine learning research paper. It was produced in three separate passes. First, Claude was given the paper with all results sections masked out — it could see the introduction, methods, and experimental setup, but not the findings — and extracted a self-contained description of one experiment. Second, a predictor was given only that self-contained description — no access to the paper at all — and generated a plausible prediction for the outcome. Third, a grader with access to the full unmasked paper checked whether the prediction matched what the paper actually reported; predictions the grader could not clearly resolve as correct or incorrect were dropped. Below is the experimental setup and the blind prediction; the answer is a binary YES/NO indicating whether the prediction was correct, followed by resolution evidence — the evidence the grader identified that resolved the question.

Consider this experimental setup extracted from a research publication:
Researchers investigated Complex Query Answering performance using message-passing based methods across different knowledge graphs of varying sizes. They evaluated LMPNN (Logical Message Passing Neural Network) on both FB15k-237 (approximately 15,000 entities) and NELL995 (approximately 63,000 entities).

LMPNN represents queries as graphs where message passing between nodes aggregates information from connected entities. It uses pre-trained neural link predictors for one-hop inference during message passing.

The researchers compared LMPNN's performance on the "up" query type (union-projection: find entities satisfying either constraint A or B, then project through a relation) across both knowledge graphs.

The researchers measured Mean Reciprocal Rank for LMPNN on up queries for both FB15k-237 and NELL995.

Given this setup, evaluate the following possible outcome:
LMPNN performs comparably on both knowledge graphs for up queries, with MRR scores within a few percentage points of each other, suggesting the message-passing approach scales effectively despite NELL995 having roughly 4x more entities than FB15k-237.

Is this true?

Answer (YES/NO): NO